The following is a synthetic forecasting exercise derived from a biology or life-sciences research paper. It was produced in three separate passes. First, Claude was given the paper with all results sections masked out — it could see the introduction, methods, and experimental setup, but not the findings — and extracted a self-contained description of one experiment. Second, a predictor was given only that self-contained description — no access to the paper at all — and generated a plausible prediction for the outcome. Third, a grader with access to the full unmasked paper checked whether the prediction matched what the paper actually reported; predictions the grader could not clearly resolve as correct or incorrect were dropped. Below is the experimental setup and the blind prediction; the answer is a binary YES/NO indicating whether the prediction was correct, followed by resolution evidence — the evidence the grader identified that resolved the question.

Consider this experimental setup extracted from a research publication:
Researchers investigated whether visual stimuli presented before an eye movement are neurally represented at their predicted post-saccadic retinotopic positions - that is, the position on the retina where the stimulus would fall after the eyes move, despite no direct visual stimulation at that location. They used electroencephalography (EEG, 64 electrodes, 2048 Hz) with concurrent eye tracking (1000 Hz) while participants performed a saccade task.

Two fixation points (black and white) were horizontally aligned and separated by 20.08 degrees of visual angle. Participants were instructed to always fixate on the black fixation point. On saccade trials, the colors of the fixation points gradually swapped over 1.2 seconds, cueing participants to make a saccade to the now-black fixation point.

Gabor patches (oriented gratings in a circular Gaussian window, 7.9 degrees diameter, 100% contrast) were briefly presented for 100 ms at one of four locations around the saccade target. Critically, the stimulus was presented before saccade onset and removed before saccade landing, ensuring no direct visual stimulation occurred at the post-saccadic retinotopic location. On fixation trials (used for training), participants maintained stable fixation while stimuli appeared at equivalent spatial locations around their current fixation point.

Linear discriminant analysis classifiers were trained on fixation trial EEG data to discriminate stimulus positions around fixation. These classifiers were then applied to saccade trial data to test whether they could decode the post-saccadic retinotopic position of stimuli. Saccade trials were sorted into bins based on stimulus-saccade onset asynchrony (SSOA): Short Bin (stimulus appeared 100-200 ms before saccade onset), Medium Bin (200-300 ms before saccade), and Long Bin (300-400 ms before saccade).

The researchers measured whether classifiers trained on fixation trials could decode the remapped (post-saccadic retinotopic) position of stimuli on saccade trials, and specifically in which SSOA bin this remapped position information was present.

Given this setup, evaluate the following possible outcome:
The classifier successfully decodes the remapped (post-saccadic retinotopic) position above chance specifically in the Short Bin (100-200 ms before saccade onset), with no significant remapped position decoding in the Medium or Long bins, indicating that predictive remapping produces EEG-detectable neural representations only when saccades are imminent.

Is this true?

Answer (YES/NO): YES